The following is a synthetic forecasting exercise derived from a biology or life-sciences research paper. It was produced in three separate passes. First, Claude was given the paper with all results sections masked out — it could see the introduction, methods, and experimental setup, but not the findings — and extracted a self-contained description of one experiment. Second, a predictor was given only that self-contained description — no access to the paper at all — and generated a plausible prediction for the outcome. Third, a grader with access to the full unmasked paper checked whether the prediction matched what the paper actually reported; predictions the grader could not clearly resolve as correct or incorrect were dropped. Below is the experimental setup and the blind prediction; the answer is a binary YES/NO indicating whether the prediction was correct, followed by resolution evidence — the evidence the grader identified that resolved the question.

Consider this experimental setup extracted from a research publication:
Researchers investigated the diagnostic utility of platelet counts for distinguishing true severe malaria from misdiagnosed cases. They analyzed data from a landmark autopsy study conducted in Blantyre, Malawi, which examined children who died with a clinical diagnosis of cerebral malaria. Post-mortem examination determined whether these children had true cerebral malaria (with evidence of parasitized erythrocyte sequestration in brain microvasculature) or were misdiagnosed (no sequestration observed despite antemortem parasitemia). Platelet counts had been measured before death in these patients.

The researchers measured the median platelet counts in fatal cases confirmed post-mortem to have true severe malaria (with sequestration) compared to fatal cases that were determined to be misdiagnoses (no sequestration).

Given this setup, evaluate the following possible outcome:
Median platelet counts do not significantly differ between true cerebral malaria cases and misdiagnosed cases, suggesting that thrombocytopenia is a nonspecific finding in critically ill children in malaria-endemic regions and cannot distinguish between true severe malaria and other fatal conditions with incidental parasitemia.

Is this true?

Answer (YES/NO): NO